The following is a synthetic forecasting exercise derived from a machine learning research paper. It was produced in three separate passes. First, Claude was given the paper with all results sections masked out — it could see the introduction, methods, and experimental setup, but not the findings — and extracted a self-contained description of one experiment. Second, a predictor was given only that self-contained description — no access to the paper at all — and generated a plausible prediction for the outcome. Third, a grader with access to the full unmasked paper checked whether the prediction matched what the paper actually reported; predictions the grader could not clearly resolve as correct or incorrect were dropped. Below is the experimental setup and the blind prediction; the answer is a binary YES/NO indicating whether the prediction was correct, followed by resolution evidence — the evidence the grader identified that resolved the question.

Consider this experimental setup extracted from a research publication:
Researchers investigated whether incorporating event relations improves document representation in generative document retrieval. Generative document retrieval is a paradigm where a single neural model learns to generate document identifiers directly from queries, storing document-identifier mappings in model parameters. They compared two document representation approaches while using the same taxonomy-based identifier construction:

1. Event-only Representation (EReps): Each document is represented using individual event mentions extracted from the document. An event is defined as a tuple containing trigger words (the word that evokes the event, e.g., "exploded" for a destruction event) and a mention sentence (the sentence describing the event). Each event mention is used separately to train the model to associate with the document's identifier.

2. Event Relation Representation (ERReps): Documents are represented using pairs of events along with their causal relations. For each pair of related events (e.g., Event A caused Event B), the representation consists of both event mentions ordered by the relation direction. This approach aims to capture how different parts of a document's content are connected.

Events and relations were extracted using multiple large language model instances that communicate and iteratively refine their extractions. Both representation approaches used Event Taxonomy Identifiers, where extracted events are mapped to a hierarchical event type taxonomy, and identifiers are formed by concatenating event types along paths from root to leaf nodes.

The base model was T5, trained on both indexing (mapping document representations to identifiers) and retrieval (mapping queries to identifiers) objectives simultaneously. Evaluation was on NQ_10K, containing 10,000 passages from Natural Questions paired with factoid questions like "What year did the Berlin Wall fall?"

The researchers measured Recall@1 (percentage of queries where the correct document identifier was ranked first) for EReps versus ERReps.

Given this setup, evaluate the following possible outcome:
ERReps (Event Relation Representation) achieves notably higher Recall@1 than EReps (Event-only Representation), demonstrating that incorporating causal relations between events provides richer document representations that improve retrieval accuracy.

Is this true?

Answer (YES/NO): YES